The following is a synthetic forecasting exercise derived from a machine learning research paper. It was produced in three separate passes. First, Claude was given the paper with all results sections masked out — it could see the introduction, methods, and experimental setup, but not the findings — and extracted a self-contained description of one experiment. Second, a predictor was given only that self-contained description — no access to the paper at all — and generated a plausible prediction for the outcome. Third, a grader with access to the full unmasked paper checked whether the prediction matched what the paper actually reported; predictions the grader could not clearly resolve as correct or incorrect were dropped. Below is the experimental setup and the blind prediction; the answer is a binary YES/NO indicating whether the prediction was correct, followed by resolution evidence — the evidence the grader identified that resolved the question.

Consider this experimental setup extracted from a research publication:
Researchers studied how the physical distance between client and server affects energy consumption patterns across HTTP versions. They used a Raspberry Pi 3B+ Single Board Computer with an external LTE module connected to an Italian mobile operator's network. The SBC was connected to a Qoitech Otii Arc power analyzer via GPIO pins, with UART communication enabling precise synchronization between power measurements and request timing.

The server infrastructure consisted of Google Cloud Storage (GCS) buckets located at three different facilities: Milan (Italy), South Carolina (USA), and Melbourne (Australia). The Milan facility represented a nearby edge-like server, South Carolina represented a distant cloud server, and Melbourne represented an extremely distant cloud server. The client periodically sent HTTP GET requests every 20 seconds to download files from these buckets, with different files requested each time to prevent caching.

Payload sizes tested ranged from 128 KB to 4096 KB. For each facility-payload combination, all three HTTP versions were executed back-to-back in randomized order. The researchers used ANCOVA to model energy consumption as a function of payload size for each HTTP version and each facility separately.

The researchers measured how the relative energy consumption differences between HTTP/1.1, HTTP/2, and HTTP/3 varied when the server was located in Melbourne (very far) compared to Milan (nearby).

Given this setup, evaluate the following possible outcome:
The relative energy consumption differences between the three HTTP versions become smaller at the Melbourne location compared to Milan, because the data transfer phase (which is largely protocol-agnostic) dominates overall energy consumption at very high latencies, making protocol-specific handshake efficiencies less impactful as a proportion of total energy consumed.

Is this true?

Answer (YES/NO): NO